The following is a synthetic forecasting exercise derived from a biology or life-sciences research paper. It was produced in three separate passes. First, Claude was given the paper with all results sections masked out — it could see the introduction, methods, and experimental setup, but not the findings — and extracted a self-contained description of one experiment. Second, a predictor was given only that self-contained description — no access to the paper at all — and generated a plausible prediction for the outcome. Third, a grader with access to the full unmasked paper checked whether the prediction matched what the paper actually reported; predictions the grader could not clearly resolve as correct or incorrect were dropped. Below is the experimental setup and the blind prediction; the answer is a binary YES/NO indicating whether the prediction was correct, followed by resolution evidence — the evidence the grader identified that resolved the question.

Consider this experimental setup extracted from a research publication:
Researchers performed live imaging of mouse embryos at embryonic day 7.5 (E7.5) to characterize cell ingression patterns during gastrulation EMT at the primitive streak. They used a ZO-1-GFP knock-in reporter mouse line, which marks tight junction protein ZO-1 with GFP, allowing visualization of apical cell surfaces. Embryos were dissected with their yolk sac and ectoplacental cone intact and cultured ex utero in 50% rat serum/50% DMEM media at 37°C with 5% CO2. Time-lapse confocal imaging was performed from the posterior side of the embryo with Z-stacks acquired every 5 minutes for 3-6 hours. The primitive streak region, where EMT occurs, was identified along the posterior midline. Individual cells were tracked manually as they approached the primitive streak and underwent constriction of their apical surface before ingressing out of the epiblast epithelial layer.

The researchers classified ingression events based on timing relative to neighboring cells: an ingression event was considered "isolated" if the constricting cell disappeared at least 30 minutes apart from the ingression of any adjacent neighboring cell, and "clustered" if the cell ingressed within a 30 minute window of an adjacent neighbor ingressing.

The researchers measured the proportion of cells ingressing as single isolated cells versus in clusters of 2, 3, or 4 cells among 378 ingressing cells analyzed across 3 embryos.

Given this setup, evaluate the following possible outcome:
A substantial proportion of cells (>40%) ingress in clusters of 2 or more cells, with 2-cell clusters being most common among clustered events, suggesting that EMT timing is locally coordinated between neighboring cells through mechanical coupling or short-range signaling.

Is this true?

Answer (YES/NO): YES